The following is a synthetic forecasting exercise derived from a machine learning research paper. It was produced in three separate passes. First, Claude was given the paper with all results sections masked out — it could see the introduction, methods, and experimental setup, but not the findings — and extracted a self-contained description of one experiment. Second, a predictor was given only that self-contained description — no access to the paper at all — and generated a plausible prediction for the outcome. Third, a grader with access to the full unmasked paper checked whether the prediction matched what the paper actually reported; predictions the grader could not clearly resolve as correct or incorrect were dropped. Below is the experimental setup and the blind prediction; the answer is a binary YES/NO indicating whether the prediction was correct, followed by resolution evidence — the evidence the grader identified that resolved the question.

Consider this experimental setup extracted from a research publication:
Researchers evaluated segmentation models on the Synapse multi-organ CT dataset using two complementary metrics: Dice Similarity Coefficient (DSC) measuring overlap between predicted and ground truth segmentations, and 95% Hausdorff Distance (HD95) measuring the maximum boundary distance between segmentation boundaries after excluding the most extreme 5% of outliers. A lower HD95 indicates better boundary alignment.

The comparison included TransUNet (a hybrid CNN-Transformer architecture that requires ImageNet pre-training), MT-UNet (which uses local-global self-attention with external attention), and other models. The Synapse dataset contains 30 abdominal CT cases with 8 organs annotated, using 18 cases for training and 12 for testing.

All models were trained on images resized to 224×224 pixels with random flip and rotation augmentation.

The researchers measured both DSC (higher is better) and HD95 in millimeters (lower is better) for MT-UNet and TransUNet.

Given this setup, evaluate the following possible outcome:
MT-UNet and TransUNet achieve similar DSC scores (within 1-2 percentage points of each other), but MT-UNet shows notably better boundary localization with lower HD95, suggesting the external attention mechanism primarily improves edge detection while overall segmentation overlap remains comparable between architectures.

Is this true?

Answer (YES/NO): YES